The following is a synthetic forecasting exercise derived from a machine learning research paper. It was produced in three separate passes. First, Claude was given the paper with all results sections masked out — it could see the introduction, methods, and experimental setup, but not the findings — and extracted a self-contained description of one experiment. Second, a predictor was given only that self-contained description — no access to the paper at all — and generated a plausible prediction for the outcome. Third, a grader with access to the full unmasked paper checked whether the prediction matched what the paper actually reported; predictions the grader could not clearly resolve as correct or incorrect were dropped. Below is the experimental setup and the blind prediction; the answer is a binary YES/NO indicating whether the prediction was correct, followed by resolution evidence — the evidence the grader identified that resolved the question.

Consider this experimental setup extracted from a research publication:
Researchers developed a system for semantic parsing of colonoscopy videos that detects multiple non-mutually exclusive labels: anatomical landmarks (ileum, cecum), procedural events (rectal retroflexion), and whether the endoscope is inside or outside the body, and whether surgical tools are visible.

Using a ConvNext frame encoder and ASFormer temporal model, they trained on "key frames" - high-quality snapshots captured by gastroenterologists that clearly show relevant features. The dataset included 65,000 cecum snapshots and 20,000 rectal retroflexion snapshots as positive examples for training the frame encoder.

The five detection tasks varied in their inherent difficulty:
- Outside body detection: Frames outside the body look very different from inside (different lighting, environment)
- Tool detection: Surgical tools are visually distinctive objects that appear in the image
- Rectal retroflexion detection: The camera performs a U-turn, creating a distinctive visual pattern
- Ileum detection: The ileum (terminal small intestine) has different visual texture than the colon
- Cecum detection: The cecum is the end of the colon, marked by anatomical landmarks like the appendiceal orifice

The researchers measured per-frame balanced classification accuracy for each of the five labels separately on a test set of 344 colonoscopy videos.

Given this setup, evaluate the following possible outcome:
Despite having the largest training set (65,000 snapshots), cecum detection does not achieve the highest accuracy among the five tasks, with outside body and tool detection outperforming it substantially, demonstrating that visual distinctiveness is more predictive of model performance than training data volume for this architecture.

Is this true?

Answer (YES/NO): NO